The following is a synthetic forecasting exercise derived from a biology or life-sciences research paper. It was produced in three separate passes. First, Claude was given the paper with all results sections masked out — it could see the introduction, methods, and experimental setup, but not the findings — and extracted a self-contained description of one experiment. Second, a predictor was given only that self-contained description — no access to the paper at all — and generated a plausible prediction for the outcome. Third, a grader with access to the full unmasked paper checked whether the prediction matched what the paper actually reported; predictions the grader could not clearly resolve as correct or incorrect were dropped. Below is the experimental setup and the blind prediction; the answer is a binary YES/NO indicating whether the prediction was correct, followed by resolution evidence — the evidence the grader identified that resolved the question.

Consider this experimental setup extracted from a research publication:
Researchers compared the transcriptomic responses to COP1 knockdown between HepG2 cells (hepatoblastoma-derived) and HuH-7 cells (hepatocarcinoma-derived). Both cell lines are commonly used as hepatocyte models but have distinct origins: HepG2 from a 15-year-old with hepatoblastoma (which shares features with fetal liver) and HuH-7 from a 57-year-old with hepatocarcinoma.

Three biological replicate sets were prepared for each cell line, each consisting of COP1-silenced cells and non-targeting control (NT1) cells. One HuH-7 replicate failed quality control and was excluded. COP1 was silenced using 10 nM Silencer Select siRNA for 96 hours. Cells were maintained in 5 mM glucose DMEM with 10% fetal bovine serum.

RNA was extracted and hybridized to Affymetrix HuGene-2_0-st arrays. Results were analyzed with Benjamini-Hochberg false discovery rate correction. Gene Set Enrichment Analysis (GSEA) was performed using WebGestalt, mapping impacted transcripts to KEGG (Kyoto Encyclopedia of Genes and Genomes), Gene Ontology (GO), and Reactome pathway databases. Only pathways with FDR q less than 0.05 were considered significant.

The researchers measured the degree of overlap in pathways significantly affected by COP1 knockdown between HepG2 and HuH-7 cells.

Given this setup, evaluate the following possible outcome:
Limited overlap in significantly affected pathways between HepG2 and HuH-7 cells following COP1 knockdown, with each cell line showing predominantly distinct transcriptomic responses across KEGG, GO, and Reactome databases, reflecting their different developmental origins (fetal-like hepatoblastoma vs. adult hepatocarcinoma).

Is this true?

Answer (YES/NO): YES